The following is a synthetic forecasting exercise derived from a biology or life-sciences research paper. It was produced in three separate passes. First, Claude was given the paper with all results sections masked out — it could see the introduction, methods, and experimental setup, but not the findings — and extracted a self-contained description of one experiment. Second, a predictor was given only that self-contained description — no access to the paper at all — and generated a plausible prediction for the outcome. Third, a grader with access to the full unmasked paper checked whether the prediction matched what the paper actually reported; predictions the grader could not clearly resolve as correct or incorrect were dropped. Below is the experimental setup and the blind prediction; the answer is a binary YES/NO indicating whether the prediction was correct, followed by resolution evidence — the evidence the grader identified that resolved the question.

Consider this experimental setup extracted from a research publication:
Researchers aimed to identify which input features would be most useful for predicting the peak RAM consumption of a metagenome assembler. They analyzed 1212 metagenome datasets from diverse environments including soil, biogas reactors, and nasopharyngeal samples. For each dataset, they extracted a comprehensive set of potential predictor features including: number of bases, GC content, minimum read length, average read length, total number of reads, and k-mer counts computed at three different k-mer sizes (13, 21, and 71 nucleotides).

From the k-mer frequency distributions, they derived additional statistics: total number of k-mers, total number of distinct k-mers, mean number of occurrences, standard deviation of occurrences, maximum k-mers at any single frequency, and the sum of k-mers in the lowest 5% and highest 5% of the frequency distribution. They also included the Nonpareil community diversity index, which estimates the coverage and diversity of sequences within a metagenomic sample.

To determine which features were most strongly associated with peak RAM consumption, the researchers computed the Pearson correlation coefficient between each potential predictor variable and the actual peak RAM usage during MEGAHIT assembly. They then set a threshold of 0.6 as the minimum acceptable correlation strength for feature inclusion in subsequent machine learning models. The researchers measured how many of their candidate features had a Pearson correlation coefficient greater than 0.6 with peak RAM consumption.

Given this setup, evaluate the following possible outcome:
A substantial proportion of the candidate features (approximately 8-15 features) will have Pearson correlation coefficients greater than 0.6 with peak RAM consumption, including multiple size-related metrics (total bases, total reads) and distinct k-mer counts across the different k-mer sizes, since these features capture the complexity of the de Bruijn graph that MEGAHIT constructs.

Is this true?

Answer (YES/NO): NO